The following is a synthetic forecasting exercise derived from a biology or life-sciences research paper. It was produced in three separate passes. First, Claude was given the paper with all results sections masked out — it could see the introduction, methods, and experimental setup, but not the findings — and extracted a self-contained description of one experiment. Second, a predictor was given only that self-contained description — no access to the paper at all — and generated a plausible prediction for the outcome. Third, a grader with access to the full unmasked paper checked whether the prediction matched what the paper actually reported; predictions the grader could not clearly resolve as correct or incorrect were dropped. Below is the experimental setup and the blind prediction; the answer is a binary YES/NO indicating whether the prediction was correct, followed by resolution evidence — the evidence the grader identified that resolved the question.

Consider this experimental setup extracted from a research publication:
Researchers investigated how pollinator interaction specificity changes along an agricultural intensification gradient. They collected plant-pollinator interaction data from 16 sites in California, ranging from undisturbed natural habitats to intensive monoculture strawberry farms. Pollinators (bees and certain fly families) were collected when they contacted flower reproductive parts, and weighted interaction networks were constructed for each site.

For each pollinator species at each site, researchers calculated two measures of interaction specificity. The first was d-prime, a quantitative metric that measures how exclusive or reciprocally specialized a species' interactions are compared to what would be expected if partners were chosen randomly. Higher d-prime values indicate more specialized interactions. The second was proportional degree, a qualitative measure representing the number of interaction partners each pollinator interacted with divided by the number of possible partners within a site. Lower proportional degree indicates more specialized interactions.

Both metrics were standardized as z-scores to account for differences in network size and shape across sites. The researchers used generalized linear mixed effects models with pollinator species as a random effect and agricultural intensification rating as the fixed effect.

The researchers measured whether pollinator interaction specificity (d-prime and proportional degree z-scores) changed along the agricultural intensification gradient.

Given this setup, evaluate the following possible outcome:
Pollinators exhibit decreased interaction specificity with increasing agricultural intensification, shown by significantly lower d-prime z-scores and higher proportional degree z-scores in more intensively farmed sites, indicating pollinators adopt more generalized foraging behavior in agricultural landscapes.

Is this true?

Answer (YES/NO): YES